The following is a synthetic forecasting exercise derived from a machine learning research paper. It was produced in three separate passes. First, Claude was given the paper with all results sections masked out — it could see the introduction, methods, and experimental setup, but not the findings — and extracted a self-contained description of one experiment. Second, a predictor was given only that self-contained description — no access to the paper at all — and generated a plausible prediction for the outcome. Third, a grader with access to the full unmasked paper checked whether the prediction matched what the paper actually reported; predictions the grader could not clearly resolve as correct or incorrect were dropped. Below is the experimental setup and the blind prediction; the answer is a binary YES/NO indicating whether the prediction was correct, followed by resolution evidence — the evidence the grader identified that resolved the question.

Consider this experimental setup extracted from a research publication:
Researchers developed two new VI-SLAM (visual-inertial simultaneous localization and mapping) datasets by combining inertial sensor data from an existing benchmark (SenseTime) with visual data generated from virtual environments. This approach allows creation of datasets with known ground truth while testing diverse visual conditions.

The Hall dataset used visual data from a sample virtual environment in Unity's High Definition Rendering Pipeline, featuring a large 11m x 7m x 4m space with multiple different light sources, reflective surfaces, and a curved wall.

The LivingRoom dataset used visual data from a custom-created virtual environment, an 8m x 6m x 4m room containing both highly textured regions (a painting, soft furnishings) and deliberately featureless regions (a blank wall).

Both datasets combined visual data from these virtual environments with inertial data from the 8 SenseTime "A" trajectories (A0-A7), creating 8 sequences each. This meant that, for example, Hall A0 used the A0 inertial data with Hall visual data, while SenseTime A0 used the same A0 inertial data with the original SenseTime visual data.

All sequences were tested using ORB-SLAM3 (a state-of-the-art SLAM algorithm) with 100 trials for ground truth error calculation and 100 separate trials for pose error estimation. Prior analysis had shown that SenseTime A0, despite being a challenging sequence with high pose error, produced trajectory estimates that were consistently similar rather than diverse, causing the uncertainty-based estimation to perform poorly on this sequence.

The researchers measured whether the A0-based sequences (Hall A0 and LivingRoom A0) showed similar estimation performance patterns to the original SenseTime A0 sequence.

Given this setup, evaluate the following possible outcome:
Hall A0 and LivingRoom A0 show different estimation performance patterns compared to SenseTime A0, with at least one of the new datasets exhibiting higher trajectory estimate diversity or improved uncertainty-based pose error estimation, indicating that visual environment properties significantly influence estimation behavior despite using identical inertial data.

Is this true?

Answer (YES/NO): NO